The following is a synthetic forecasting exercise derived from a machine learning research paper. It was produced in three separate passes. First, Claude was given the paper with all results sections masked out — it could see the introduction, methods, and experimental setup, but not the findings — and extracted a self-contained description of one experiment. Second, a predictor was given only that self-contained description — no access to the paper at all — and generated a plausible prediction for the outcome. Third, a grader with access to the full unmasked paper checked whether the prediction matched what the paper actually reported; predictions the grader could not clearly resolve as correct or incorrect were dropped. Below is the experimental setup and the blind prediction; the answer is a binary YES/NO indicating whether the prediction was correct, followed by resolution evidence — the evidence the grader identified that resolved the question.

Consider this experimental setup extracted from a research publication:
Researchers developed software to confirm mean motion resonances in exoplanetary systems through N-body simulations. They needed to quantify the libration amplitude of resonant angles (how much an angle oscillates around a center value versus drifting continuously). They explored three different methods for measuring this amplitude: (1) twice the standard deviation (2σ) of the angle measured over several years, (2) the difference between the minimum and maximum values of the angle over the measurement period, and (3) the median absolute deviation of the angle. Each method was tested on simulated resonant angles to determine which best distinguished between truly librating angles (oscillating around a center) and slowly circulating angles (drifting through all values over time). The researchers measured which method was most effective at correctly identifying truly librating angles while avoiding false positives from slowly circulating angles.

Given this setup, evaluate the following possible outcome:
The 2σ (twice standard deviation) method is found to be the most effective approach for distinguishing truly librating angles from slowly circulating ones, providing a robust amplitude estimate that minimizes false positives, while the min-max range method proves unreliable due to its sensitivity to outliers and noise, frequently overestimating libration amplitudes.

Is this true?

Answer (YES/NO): NO